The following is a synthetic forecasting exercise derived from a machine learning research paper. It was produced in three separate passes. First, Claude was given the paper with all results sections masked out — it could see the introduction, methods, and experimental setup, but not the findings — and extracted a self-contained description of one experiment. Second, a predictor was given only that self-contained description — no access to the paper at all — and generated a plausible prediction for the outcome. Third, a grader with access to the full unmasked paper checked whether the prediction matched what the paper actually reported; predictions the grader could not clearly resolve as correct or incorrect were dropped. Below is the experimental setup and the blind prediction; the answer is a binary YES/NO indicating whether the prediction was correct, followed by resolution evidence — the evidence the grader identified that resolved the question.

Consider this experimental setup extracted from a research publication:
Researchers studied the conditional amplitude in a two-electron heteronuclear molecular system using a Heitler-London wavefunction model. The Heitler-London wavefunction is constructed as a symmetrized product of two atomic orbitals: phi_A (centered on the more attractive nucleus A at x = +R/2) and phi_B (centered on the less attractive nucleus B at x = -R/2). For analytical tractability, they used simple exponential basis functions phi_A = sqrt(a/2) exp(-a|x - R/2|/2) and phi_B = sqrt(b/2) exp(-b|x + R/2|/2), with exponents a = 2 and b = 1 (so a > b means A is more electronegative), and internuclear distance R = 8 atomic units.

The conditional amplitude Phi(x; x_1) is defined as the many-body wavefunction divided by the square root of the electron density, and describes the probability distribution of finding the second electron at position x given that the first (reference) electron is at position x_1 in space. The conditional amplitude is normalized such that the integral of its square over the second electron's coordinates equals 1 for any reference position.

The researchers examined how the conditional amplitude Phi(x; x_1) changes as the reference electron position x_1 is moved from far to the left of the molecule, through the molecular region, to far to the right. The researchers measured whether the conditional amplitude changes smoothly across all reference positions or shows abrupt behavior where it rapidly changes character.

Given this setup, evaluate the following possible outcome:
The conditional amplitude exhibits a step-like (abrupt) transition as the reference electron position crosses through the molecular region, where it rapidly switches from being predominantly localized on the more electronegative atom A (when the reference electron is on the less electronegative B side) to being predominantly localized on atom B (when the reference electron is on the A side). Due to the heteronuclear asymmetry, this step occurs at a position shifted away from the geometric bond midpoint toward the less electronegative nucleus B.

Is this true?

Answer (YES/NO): NO